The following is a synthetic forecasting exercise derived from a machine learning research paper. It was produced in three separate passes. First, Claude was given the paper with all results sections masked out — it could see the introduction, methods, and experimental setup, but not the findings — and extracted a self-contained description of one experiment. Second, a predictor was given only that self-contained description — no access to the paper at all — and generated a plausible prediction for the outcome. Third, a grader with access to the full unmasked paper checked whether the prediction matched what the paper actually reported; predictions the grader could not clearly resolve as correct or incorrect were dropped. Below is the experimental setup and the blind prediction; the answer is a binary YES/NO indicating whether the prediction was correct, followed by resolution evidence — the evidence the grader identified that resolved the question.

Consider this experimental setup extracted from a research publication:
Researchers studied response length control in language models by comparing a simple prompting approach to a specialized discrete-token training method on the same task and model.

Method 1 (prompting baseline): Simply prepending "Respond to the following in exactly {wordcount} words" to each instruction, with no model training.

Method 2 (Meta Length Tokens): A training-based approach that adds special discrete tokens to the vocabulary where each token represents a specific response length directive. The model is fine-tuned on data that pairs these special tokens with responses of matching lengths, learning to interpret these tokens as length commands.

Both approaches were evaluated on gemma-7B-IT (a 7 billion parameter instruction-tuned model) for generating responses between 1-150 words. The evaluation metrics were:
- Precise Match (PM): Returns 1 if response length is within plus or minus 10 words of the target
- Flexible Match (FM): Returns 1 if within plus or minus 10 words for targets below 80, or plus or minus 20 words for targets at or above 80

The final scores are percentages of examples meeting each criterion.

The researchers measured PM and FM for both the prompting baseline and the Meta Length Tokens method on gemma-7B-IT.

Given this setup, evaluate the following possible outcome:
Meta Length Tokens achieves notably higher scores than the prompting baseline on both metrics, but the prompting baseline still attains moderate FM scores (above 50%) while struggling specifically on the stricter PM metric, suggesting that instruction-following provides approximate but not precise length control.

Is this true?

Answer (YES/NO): NO